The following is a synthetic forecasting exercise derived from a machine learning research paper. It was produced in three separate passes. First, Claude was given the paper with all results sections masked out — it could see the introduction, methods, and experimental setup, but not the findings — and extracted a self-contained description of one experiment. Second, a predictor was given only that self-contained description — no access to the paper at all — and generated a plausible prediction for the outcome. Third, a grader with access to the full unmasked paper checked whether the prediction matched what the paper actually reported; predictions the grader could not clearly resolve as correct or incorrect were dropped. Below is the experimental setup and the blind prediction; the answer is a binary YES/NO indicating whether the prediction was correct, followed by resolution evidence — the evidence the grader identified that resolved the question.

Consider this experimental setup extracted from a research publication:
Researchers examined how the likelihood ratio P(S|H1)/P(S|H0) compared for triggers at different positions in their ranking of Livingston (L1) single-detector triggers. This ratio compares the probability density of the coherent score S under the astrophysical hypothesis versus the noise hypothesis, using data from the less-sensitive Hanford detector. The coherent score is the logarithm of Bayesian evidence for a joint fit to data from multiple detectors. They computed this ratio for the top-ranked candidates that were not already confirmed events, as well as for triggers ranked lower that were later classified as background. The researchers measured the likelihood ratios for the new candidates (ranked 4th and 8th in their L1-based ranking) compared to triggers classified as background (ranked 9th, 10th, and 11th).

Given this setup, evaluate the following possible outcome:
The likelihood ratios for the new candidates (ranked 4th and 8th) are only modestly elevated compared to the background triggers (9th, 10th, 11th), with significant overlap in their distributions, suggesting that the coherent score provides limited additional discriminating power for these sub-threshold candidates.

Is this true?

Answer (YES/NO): NO